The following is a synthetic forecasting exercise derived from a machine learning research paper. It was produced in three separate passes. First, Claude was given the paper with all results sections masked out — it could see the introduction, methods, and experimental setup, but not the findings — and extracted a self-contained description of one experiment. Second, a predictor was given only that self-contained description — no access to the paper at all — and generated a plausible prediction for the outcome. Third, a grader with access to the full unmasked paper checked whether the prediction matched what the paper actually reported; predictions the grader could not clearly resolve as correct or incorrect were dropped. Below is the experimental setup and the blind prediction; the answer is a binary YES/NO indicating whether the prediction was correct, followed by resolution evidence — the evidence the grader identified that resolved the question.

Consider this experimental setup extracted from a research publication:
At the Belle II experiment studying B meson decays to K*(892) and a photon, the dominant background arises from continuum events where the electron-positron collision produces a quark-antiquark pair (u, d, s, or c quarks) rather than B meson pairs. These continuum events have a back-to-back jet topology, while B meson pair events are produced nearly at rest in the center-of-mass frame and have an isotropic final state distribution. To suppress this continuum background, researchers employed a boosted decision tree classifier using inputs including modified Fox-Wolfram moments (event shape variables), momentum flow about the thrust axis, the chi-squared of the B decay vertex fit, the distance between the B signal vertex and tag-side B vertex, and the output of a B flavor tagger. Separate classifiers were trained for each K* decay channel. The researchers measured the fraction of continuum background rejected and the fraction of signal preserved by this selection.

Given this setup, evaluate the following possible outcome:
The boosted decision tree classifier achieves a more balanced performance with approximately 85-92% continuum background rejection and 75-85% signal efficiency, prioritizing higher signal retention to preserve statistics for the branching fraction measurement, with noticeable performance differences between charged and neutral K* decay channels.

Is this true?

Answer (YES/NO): NO